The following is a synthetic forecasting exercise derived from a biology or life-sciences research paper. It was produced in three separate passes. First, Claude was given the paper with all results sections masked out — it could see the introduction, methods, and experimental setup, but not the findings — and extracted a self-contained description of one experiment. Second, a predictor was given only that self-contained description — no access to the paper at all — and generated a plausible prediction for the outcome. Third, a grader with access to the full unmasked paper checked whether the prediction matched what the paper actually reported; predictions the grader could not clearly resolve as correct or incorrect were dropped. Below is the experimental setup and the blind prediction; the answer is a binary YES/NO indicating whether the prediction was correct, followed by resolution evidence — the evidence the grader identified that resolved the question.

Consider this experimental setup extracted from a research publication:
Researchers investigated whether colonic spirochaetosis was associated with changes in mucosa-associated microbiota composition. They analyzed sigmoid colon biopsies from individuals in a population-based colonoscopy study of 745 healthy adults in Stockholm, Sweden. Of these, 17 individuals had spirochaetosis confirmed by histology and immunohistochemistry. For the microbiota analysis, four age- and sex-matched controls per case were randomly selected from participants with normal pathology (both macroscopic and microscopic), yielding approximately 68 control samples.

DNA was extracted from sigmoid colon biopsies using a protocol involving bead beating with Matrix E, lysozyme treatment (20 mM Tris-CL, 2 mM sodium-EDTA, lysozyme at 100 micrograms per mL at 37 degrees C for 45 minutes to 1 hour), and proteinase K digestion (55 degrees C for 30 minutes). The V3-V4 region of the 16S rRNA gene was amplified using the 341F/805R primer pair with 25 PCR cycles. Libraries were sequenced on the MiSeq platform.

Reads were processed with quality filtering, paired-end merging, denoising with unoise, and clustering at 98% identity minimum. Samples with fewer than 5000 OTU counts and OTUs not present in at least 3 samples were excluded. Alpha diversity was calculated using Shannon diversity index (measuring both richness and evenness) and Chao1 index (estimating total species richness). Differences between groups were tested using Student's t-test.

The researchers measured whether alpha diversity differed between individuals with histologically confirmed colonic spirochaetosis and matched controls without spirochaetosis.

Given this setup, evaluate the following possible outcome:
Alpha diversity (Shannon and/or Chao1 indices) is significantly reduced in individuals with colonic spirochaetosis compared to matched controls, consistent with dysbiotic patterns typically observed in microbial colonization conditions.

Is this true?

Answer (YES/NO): NO